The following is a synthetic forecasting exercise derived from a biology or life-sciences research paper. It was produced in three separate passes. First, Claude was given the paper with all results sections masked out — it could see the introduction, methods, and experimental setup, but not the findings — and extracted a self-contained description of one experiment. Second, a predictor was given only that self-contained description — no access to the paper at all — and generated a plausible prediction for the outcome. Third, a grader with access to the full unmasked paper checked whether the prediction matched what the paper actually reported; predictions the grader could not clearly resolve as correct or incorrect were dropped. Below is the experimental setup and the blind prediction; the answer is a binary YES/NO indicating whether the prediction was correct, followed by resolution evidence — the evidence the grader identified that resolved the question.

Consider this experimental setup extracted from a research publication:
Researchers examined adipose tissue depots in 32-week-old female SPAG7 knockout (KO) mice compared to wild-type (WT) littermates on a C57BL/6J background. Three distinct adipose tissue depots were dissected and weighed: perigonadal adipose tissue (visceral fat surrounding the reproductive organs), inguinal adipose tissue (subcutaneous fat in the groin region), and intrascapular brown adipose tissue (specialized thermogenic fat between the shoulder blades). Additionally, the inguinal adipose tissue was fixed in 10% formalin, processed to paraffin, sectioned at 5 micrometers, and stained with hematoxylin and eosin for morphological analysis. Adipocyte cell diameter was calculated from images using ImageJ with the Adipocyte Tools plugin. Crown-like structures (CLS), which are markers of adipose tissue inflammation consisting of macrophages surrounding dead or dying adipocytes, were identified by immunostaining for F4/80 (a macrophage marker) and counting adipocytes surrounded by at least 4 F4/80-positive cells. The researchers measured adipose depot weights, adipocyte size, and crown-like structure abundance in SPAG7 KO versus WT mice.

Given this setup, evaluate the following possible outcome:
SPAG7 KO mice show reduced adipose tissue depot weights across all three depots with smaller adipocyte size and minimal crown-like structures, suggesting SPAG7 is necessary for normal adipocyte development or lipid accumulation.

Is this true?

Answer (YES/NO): NO